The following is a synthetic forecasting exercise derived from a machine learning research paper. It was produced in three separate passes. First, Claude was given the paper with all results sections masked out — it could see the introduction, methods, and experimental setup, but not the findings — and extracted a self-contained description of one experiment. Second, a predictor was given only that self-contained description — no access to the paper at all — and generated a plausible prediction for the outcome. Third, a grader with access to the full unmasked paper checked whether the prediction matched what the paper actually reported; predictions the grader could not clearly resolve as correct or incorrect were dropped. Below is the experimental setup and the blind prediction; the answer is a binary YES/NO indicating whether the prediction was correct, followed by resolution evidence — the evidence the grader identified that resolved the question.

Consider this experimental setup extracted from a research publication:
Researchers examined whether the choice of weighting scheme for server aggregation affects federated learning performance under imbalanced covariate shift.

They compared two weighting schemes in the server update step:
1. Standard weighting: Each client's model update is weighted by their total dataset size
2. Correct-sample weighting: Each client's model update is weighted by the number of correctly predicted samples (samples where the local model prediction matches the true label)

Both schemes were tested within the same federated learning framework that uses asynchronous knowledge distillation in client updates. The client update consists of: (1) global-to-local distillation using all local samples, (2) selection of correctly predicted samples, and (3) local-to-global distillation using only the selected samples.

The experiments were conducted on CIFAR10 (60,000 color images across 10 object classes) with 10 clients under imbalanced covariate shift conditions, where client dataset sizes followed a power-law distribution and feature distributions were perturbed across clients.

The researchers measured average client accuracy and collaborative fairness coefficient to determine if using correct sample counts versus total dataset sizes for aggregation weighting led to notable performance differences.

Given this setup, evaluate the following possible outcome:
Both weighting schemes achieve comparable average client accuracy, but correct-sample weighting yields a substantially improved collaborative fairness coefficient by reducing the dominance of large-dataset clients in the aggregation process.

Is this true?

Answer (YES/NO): NO